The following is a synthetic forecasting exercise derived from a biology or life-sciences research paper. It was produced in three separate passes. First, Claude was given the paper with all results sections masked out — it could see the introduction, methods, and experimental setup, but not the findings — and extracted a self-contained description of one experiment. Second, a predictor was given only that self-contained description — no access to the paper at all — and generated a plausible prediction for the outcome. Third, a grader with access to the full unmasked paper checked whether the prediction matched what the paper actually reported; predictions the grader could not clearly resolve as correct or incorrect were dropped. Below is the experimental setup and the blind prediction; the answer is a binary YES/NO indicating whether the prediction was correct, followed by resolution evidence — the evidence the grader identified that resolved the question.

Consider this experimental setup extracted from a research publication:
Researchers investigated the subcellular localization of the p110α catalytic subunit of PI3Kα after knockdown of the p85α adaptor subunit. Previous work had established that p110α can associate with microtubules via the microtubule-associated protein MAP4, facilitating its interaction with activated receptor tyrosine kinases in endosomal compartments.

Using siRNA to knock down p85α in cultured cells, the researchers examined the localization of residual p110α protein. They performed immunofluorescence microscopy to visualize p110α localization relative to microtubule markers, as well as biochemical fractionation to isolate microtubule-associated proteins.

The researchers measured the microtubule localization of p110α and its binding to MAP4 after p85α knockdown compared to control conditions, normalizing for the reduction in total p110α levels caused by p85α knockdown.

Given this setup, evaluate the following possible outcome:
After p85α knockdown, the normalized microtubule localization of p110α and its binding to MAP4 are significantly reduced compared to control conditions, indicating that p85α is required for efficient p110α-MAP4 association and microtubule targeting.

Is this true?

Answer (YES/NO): NO